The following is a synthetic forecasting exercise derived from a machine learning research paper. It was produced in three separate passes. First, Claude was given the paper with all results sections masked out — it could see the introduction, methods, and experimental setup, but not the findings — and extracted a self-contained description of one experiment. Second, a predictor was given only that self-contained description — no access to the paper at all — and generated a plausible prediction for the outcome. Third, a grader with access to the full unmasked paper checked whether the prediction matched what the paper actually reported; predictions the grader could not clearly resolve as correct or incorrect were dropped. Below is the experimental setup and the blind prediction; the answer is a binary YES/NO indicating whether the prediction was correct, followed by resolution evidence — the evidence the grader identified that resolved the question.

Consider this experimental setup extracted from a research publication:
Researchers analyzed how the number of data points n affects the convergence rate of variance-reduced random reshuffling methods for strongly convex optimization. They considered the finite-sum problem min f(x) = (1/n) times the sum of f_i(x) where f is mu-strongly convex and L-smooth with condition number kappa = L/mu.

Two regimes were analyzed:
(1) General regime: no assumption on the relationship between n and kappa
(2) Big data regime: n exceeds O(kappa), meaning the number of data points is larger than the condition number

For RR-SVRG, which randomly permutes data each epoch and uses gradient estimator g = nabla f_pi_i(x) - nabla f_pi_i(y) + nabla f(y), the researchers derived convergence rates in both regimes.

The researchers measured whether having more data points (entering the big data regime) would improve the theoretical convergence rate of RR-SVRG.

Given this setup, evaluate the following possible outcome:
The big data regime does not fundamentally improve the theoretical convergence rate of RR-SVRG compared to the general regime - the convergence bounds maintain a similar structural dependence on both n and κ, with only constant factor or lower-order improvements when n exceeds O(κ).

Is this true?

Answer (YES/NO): NO